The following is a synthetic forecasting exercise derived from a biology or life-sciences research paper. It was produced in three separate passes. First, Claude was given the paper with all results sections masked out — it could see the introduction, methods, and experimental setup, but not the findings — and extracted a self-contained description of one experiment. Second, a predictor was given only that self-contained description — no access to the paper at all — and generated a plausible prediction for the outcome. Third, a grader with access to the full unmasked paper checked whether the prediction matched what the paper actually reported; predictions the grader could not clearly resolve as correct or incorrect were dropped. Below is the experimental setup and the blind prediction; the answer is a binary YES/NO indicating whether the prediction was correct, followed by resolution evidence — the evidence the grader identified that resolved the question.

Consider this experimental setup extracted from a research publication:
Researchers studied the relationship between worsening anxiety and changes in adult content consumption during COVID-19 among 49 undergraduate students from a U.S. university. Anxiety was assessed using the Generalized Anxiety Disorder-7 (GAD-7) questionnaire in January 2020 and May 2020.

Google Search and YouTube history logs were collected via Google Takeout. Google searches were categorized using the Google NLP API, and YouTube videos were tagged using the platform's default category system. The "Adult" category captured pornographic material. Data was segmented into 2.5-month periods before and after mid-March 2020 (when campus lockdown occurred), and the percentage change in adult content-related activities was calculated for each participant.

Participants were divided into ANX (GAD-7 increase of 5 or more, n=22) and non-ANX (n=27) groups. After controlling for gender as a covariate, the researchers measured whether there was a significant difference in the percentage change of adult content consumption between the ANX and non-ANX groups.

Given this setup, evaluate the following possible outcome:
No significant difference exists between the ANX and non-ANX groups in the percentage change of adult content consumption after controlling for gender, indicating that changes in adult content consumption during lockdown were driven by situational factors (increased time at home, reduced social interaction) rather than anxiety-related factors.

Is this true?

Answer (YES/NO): YES